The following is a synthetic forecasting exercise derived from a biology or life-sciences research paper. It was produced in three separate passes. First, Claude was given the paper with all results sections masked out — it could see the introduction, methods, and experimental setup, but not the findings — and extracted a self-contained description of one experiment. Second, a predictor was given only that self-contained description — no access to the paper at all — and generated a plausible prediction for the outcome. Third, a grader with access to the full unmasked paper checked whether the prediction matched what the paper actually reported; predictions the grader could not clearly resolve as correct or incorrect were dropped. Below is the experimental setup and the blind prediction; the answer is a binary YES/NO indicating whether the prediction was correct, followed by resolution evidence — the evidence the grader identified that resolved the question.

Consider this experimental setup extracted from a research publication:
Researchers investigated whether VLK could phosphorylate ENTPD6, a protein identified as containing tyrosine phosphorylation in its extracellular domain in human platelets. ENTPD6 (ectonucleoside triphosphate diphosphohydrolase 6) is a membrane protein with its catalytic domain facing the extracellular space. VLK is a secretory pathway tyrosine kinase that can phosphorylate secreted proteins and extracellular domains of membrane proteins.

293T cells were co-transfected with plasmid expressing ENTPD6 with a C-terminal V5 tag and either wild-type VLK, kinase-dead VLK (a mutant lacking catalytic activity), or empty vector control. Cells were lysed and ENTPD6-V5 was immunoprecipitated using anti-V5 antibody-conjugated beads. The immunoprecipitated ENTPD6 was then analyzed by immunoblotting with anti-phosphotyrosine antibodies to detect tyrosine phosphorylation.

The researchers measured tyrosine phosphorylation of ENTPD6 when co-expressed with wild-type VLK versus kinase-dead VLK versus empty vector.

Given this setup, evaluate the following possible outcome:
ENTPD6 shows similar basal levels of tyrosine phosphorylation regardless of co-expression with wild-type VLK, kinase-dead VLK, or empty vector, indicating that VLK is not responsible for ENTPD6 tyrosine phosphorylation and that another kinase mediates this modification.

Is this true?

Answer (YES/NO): NO